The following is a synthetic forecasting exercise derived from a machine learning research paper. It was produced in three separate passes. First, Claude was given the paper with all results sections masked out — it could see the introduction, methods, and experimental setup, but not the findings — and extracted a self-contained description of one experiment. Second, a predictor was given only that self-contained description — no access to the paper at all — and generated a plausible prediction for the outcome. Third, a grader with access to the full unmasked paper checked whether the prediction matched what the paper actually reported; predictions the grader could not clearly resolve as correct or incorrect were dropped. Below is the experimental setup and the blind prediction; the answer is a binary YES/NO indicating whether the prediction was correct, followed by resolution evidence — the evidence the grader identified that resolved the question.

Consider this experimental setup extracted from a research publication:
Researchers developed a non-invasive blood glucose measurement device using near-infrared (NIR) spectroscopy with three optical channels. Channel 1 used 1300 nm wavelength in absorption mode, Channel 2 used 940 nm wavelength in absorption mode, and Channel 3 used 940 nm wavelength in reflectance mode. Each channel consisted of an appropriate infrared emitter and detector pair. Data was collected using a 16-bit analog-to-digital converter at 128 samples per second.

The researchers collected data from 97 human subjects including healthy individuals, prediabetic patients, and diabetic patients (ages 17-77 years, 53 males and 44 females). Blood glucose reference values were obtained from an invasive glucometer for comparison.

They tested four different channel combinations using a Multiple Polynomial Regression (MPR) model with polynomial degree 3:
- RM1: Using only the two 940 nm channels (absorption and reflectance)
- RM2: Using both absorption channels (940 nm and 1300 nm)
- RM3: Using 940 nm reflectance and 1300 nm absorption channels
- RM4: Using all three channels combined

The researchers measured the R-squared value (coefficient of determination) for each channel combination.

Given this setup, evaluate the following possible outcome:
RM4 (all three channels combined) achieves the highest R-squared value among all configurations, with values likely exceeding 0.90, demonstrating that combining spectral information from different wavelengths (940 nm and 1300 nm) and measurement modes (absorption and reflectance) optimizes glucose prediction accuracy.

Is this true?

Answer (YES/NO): NO